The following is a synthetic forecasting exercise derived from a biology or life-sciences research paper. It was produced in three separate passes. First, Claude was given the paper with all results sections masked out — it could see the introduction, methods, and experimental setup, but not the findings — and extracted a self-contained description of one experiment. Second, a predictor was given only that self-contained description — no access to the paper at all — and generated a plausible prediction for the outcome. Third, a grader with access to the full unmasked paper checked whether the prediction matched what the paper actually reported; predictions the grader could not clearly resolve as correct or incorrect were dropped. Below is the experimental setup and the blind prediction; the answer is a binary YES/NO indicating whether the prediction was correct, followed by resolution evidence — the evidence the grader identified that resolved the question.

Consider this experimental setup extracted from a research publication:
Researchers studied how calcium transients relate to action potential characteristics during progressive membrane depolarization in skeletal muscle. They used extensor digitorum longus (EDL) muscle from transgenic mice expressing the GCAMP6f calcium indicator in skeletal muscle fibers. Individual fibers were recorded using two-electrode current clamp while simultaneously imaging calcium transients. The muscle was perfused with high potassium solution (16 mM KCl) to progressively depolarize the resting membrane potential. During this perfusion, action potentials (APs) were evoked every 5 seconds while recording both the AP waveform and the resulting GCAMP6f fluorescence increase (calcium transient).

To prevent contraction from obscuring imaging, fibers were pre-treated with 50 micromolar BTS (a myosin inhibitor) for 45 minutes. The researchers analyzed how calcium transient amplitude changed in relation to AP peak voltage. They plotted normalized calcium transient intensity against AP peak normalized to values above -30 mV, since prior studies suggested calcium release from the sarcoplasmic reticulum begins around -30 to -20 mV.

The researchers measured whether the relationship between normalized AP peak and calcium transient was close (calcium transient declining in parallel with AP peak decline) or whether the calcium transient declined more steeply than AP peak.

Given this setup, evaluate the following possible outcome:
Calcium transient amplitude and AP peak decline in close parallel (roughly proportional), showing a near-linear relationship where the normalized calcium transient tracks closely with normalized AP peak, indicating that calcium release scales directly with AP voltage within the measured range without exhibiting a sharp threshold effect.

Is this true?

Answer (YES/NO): NO